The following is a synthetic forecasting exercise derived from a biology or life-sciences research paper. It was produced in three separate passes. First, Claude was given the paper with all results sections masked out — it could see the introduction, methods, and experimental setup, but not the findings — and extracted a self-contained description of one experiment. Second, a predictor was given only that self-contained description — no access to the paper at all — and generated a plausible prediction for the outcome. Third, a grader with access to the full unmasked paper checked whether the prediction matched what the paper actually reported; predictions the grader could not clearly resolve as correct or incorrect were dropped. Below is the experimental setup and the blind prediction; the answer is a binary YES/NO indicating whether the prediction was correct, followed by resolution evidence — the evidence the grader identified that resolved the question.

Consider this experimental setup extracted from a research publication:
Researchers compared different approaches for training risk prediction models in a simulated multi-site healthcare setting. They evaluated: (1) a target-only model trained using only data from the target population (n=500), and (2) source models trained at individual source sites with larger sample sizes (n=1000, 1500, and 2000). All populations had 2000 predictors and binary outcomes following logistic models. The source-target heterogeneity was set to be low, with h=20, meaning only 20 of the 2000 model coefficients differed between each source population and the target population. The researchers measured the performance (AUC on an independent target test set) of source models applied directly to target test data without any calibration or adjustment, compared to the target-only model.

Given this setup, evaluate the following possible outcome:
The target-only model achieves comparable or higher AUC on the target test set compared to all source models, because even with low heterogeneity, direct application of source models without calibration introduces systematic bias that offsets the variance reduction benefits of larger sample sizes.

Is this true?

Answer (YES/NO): NO